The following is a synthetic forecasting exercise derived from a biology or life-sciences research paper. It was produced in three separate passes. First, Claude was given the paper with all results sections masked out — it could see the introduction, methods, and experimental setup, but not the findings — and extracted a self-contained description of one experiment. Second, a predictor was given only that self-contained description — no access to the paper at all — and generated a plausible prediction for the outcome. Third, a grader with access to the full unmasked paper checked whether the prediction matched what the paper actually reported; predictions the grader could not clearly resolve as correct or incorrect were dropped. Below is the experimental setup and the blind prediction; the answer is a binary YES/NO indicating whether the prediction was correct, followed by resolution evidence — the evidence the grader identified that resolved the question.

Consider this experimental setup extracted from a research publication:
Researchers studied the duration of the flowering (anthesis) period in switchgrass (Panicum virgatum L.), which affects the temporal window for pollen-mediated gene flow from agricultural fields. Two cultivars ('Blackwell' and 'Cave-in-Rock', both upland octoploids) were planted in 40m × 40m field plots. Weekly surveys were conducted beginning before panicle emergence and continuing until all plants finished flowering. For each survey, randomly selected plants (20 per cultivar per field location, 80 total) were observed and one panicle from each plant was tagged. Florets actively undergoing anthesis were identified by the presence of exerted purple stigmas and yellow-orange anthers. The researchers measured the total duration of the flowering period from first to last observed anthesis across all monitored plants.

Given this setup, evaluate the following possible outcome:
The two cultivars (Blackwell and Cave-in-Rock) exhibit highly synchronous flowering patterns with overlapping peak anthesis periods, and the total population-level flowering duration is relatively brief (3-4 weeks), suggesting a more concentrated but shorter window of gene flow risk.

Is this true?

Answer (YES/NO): NO